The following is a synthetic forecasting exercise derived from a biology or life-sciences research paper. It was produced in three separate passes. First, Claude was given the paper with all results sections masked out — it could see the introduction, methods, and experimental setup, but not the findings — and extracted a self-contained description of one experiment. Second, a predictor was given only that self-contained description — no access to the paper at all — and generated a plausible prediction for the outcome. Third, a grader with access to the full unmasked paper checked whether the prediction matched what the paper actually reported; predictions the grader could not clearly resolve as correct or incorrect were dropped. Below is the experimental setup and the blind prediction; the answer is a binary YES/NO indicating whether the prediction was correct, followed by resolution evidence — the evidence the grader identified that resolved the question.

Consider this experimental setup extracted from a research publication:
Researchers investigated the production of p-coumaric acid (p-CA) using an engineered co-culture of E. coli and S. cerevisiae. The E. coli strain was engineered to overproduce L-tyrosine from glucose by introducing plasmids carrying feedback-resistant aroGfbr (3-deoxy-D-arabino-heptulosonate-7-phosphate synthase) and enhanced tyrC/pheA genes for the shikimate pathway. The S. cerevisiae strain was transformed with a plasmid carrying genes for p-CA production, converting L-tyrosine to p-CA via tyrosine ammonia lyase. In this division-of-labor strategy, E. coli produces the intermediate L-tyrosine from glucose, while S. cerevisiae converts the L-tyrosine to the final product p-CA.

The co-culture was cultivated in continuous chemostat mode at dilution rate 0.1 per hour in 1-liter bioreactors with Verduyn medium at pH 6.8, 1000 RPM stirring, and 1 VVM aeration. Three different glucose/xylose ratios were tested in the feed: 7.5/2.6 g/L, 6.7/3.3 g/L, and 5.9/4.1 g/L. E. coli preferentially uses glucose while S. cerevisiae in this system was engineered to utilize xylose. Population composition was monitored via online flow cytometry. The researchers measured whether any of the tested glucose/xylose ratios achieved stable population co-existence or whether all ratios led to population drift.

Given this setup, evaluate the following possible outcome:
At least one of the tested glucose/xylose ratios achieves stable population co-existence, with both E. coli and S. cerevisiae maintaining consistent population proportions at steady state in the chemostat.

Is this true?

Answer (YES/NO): YES